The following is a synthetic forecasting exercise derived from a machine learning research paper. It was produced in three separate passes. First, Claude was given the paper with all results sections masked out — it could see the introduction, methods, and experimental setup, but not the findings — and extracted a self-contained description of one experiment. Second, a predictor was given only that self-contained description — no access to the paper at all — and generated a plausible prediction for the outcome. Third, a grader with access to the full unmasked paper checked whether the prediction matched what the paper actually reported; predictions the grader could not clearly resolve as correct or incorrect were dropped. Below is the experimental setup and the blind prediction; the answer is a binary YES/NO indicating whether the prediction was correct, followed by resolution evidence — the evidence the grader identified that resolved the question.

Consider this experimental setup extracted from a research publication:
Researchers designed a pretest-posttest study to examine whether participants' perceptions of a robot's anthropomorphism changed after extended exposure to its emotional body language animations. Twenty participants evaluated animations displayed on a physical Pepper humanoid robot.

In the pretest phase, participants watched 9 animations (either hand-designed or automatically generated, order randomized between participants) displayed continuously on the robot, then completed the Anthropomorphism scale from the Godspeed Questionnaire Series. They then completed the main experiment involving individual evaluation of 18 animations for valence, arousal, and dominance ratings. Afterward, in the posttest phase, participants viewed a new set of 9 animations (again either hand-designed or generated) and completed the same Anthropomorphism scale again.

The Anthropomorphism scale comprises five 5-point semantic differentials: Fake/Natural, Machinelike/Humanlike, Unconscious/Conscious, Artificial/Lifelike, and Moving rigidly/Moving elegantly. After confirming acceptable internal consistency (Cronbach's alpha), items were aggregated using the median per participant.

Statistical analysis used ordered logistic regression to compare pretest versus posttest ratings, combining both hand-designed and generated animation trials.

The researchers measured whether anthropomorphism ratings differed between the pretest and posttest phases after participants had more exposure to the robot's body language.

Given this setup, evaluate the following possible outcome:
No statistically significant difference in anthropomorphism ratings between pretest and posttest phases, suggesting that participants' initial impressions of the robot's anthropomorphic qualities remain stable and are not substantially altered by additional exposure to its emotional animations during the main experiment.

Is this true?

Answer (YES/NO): YES